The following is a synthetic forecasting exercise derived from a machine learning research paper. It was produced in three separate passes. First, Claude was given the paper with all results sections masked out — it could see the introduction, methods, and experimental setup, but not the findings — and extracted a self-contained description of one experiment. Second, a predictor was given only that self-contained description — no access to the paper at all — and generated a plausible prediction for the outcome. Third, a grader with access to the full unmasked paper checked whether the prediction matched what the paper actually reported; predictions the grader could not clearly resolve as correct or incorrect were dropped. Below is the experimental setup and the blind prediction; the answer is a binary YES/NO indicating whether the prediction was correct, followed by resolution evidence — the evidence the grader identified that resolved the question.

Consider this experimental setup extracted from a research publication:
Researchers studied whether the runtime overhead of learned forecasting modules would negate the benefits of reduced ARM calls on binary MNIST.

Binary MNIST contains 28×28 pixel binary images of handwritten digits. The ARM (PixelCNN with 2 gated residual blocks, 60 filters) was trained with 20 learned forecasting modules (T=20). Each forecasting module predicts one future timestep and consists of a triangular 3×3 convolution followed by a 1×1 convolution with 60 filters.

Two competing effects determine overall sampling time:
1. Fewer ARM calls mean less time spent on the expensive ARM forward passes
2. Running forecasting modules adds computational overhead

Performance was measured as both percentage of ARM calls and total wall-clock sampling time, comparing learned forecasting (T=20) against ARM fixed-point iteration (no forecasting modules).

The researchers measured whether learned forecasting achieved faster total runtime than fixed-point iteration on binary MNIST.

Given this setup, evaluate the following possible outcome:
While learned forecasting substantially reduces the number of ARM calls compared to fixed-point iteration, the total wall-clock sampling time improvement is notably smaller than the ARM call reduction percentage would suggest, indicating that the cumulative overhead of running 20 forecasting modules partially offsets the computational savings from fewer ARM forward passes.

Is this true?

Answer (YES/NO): NO